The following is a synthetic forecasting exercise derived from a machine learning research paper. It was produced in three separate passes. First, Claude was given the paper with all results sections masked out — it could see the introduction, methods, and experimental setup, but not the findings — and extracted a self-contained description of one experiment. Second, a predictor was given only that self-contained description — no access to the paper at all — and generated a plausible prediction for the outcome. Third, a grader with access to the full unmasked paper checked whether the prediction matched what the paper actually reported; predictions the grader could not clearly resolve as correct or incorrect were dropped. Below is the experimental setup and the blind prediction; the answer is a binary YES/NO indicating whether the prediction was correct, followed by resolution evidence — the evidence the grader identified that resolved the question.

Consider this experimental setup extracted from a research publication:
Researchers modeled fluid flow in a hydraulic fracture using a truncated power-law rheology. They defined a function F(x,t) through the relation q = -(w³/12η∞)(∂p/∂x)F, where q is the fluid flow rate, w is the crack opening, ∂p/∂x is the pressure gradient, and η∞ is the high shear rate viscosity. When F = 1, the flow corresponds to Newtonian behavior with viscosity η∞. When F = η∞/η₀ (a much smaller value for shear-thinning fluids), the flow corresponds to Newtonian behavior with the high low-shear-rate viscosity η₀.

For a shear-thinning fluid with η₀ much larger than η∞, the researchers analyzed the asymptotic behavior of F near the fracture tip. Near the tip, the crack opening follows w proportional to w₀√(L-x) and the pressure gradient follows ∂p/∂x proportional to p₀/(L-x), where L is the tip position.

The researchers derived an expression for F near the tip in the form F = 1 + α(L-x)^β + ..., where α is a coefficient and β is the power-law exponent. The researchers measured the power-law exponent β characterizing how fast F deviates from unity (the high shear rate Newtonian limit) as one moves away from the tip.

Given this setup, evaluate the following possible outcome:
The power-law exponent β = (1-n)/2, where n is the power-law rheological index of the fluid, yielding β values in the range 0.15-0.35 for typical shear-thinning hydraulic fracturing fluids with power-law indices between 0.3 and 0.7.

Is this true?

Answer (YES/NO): NO